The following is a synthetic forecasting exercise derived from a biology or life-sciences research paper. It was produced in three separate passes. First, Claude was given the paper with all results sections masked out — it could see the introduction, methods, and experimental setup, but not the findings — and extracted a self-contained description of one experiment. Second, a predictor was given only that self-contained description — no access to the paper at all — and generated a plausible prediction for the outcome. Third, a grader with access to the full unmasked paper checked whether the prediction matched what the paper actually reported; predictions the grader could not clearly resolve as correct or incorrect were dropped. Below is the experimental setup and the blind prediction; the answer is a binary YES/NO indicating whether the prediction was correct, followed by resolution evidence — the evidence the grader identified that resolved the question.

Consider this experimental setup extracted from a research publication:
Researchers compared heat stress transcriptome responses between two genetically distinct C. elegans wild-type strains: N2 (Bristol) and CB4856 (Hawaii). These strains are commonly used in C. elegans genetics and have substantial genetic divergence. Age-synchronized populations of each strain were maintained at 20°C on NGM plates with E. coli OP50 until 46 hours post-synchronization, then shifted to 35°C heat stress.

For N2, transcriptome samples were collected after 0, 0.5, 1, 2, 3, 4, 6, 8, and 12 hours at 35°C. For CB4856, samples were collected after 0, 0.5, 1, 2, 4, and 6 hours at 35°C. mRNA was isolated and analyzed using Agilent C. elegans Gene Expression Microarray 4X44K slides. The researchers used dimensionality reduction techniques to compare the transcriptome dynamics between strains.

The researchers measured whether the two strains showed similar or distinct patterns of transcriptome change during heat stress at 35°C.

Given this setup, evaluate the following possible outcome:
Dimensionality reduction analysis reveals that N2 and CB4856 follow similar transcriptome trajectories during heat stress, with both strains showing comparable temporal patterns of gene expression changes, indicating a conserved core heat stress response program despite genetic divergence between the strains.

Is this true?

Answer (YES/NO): YES